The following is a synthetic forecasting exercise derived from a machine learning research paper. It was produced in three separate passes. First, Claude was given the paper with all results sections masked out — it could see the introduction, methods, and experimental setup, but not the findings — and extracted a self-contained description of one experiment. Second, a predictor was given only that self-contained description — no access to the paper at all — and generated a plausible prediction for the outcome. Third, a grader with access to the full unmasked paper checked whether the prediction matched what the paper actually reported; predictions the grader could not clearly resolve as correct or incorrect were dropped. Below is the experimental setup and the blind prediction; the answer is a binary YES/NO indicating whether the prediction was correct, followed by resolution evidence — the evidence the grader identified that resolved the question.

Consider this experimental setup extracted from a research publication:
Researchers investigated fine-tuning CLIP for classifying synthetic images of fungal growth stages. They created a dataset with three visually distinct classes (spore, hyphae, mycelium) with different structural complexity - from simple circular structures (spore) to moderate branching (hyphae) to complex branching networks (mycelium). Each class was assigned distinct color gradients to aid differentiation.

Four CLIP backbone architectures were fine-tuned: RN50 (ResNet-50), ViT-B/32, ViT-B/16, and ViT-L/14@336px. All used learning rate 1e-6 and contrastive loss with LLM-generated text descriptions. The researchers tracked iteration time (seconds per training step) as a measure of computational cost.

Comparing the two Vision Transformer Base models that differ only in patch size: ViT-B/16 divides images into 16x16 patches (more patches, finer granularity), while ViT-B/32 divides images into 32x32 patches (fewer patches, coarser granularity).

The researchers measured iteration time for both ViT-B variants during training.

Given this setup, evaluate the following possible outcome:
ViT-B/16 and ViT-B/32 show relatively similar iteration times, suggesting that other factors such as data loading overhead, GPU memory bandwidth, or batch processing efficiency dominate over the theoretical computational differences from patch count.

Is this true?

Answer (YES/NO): YES